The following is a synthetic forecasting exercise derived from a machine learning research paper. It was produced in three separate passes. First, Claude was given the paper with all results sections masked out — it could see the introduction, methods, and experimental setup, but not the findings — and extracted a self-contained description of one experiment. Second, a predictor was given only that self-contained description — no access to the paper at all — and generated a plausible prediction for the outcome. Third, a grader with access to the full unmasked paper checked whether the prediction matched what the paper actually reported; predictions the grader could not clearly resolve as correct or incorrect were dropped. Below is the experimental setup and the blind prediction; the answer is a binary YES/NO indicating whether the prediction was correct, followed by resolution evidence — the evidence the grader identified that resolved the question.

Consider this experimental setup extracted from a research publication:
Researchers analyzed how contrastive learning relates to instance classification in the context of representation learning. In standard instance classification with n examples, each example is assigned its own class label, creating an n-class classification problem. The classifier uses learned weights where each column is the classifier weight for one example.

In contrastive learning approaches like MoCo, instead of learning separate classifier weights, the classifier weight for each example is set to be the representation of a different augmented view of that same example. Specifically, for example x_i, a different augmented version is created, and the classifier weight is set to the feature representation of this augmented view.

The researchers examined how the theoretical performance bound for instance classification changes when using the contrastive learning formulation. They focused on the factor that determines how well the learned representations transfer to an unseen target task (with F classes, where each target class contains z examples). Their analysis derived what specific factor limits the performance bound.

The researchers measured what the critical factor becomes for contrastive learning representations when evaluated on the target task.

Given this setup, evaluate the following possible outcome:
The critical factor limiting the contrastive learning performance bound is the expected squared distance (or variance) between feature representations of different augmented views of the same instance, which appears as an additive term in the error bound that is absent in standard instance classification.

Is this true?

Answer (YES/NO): NO